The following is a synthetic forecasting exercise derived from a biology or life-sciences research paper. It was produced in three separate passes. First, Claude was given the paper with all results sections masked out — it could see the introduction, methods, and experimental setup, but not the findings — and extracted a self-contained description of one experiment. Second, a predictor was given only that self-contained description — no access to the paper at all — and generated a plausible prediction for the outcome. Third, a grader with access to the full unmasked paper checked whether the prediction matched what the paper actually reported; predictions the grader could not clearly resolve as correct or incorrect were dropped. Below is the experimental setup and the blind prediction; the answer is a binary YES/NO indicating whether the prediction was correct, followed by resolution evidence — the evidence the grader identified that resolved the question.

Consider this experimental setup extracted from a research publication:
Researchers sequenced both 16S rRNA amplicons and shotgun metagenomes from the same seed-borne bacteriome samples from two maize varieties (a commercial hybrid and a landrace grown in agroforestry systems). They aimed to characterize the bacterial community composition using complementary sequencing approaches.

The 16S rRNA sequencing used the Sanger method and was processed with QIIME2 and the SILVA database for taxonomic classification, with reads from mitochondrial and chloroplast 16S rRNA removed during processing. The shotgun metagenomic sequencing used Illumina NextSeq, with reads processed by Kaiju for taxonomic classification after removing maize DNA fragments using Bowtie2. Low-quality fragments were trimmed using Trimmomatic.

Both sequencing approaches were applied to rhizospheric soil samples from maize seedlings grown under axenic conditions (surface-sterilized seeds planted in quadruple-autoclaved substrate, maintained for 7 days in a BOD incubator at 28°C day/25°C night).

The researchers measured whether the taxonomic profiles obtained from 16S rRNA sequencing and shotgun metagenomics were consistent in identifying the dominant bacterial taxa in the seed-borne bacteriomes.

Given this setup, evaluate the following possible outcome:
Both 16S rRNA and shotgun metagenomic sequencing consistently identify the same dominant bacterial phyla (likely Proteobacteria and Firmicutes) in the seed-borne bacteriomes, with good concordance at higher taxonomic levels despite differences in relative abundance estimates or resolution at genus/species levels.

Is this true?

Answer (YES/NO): NO